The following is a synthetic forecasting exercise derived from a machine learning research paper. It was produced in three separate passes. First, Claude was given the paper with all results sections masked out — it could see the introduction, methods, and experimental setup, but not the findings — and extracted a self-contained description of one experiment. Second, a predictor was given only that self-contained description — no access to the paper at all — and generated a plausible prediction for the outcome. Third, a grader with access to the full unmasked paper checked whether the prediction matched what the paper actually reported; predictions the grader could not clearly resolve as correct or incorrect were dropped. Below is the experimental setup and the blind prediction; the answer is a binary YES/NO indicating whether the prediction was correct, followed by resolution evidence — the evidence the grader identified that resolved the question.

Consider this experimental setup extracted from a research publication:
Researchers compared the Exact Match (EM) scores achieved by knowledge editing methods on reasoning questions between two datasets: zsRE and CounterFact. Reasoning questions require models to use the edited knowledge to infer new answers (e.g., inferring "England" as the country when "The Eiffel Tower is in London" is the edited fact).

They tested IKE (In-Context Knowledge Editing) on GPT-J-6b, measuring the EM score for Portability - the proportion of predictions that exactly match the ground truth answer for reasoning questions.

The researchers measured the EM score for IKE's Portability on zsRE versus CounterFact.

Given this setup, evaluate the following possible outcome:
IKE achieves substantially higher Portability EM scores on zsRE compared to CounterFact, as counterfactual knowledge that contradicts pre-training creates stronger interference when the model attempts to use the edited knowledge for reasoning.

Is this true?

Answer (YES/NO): YES